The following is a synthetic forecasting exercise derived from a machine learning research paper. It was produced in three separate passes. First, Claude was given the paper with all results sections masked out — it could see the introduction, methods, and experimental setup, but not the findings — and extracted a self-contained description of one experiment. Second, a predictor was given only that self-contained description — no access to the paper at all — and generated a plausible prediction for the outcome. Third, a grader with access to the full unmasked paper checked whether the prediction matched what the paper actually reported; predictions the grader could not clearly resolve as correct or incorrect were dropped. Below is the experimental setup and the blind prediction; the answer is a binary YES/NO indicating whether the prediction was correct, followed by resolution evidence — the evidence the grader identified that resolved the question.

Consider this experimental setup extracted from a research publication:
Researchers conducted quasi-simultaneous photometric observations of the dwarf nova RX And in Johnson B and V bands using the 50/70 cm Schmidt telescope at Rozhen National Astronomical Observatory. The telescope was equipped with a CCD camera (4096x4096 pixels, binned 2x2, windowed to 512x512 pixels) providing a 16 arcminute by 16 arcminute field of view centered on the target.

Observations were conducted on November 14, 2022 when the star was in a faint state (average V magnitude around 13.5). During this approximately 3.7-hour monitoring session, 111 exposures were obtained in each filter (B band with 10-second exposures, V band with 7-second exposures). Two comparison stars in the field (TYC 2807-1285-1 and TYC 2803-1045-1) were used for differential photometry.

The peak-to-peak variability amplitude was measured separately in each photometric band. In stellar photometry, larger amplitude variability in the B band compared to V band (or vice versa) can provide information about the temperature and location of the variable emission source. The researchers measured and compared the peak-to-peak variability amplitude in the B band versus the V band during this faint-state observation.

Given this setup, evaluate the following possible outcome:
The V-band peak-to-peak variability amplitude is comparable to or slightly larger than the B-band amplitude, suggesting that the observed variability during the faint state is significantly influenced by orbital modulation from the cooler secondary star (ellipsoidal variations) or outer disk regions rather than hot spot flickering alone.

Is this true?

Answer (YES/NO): NO